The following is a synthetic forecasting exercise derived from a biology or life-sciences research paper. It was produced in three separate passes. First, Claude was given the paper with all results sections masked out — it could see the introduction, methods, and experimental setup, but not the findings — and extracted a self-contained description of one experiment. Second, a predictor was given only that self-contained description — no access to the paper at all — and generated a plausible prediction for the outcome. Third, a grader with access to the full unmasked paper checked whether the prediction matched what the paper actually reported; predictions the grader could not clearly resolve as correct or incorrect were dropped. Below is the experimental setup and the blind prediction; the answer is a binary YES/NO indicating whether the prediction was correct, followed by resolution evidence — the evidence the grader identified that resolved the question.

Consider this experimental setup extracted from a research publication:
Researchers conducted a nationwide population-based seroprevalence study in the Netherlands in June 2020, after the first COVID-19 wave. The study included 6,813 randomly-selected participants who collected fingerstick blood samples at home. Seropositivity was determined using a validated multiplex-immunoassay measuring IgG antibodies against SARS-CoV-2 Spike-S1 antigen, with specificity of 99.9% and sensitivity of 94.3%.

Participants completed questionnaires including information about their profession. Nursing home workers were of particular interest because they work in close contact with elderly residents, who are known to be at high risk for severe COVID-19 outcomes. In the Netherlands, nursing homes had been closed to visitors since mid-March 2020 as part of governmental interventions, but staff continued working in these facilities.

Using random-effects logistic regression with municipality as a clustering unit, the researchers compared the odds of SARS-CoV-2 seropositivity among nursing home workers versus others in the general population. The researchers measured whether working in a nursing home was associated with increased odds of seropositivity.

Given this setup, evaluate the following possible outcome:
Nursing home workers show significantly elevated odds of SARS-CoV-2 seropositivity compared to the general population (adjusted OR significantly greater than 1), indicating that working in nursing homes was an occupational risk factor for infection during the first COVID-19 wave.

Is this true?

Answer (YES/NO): YES